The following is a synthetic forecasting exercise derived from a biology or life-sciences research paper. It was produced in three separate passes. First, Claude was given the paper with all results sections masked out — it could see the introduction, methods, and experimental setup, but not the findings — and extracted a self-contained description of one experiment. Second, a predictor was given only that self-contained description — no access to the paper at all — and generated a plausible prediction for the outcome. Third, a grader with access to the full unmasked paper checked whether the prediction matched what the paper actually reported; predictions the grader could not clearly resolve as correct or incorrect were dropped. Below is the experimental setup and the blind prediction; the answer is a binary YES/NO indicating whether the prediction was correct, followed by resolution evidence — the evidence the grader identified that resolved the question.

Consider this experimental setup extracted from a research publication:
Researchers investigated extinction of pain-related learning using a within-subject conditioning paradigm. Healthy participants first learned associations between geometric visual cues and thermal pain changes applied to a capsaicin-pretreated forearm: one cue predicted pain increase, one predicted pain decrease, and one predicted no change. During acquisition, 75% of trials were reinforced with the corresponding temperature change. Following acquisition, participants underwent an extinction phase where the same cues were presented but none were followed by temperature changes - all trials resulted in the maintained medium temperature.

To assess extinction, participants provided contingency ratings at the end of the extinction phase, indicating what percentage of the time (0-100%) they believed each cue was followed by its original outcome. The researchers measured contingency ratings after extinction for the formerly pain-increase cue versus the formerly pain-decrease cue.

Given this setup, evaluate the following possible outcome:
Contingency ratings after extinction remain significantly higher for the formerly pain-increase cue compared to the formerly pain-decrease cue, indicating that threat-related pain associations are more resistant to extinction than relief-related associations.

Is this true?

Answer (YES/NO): YES